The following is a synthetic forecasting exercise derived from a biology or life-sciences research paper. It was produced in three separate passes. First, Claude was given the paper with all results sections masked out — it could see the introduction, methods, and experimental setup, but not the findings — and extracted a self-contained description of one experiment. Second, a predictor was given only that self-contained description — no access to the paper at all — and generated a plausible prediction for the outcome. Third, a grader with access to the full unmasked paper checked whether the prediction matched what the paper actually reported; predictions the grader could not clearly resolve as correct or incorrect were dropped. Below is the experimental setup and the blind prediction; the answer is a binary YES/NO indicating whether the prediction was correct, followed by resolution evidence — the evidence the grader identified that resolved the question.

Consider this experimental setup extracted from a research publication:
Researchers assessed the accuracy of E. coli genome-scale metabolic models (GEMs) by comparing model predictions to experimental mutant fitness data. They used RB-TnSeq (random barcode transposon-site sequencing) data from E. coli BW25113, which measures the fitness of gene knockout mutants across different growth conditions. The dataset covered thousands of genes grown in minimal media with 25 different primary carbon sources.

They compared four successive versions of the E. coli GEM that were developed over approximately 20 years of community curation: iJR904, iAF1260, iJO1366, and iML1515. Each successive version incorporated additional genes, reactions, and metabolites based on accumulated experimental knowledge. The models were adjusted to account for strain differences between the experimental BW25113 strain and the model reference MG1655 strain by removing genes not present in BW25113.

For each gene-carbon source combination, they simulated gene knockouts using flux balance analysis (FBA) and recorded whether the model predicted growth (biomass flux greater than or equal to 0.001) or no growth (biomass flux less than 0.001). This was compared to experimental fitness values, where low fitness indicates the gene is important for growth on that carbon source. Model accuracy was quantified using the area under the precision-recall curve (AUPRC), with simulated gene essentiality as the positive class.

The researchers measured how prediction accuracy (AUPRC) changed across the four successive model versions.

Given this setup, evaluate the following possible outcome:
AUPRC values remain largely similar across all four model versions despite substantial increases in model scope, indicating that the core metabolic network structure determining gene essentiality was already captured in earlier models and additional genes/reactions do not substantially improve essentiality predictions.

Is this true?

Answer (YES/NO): NO